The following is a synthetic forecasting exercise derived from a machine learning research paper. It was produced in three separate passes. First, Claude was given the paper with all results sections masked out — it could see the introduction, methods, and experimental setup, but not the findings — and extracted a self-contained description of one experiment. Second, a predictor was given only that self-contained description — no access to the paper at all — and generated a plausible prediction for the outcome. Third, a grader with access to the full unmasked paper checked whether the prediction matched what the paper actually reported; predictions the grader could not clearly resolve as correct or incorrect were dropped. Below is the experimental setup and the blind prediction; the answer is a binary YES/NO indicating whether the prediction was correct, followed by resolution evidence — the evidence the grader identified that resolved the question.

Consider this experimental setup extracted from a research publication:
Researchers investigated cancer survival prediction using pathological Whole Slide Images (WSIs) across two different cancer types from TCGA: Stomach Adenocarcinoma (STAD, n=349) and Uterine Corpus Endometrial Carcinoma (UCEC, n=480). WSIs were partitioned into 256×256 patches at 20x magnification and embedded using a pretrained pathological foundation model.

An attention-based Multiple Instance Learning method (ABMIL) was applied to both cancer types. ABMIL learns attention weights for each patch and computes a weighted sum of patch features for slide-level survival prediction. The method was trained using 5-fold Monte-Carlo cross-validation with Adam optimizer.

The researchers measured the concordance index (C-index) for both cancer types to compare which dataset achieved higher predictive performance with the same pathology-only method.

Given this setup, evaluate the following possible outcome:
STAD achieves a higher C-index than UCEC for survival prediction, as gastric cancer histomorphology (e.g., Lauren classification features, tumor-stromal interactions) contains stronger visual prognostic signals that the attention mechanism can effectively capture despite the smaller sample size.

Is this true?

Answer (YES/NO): NO